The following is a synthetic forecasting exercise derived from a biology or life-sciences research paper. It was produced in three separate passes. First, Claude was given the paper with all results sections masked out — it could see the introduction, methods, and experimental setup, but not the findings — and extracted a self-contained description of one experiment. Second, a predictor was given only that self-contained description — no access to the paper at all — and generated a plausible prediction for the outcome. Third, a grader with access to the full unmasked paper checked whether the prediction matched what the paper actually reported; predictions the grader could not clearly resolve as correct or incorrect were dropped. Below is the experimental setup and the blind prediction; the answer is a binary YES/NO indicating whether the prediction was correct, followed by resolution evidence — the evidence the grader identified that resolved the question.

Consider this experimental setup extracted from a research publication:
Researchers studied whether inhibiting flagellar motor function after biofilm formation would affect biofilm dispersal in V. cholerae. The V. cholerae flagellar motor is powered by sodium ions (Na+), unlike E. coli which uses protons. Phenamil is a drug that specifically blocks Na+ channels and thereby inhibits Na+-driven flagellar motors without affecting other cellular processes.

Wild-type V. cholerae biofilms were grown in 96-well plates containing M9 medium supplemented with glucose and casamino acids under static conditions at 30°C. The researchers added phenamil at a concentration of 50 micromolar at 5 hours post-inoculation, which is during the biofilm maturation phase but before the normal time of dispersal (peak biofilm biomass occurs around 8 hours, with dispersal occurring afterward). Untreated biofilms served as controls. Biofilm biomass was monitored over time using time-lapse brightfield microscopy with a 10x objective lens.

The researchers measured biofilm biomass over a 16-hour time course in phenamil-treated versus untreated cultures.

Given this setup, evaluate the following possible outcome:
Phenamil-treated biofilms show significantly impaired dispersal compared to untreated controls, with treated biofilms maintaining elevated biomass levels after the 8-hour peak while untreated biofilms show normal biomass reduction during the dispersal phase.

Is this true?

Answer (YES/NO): YES